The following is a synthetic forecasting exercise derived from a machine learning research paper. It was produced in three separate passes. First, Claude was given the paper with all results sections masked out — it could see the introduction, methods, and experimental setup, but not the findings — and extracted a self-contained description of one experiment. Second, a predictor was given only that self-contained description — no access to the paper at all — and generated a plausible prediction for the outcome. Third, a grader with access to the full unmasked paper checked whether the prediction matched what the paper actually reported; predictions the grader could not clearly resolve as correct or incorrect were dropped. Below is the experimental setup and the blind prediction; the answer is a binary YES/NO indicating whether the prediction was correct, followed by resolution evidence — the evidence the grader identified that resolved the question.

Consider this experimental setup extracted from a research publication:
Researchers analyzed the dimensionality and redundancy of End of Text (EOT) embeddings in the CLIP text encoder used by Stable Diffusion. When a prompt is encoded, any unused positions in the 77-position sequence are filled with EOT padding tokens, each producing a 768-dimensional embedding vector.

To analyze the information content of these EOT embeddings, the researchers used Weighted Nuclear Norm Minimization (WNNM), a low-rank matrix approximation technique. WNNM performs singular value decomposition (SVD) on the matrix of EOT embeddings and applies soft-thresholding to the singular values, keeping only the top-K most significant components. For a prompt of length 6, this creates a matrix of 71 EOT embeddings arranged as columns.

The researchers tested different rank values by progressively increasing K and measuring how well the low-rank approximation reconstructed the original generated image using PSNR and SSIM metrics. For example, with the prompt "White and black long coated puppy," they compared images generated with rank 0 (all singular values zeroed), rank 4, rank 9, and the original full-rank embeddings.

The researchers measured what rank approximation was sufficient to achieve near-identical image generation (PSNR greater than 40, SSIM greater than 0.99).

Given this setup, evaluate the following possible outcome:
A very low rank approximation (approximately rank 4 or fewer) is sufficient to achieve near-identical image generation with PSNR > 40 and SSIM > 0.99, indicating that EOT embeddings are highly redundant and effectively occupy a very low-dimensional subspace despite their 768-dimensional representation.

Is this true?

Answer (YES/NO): NO